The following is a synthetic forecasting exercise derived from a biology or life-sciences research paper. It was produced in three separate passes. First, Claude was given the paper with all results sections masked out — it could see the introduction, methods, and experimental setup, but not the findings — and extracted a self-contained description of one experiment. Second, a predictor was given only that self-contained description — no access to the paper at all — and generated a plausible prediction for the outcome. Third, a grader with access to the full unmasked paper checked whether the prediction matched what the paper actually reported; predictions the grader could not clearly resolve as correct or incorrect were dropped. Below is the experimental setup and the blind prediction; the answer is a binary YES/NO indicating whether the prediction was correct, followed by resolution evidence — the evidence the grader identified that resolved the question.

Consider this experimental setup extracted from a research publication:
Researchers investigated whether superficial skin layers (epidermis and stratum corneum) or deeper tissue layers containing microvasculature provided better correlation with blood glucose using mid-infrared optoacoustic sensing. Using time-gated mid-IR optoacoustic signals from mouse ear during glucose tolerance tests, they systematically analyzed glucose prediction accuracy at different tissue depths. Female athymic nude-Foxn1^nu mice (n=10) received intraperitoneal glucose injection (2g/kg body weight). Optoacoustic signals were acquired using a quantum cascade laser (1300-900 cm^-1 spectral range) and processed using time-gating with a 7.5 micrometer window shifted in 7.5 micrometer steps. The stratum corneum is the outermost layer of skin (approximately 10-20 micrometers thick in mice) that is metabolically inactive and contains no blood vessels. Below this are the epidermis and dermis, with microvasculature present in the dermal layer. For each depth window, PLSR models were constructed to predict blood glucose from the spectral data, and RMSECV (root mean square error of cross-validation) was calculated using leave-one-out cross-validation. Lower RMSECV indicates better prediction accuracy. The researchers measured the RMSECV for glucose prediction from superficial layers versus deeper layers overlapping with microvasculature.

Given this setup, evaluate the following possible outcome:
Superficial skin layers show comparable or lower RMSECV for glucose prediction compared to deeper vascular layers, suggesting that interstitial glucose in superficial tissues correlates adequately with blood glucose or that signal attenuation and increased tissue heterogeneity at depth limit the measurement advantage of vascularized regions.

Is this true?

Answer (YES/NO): NO